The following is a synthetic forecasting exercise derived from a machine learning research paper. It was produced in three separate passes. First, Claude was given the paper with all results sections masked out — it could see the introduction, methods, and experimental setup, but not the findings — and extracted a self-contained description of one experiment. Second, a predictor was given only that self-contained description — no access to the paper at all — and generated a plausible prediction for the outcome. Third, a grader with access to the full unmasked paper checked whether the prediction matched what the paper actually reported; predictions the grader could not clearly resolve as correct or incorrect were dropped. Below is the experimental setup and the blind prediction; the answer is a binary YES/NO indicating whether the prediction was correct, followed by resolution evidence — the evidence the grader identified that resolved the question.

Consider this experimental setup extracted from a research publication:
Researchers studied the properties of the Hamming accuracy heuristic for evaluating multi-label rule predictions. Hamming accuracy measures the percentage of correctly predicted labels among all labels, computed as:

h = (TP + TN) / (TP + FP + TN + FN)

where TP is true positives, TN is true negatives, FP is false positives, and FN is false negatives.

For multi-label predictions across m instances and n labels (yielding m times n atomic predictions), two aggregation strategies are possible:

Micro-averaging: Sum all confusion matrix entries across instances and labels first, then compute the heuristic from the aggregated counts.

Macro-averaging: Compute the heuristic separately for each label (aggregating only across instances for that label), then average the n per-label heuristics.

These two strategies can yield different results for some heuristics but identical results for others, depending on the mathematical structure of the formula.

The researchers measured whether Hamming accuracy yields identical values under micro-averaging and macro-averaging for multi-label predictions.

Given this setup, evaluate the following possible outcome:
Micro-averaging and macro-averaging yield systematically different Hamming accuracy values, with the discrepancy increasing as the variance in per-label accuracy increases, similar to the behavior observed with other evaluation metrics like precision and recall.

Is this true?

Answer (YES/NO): NO